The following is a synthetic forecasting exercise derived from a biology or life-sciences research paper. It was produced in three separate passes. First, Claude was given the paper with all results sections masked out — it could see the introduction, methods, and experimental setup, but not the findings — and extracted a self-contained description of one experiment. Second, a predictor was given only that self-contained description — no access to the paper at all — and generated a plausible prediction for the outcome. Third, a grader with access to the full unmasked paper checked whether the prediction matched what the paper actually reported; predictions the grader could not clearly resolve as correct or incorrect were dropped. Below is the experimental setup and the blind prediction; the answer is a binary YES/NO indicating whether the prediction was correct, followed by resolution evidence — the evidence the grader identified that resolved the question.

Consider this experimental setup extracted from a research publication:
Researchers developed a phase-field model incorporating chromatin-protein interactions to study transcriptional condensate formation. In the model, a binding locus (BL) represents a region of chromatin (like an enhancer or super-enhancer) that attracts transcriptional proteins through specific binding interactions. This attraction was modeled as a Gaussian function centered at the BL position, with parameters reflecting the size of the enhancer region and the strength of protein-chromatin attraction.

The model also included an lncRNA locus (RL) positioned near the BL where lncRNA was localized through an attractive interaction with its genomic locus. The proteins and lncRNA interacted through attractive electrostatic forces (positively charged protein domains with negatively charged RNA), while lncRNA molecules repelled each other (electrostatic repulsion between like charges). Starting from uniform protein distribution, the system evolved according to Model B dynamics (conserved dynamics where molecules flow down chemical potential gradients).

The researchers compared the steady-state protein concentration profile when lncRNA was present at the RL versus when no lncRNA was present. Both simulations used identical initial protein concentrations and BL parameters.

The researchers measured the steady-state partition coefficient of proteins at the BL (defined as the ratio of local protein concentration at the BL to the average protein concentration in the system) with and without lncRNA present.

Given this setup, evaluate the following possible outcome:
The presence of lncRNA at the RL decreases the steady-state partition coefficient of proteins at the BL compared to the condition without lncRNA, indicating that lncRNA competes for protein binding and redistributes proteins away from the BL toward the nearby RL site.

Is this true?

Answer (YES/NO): NO